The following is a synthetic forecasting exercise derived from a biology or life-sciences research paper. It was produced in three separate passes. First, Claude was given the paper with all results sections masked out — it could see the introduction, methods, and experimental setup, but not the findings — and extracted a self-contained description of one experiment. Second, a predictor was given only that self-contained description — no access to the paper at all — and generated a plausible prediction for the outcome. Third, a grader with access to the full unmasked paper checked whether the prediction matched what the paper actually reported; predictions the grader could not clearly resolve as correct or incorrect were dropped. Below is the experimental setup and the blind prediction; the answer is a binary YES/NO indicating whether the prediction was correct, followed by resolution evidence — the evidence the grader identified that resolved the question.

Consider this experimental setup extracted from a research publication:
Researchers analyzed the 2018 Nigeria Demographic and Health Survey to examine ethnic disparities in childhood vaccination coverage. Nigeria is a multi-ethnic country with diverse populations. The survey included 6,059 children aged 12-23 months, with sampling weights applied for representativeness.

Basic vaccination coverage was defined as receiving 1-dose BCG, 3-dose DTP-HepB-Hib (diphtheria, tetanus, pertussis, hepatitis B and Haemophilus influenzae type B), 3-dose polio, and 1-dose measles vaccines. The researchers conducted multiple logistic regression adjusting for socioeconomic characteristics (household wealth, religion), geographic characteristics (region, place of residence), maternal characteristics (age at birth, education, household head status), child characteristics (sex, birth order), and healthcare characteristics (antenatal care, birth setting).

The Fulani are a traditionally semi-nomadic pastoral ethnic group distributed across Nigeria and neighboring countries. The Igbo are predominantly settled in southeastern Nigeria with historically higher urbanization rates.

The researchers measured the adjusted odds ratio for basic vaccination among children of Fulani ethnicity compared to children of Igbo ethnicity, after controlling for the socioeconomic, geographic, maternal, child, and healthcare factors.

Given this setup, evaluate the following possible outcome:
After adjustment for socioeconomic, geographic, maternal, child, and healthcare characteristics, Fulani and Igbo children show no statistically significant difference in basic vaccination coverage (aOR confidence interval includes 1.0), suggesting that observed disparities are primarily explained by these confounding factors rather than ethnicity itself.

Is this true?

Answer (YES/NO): NO